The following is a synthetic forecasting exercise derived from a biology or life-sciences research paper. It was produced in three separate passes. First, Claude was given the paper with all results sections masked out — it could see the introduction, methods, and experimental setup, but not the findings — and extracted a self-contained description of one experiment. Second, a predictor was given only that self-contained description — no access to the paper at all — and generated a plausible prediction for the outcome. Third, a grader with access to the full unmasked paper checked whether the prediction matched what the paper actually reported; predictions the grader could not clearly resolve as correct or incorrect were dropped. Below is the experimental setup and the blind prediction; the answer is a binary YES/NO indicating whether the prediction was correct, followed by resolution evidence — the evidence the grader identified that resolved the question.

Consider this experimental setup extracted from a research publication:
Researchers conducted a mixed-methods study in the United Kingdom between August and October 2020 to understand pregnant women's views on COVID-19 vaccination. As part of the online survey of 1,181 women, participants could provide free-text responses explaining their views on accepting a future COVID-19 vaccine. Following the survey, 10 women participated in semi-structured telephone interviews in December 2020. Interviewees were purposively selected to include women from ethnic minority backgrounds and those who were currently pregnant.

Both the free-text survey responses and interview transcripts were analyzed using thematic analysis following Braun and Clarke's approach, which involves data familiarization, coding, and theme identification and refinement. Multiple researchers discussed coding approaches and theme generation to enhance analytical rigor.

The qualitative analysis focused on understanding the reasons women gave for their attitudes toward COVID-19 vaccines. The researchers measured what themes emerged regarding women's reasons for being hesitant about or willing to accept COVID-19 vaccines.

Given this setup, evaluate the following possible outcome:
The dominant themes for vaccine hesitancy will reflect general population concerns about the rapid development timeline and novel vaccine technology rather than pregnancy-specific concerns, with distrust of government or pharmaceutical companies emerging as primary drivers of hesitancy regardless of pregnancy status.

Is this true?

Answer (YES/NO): NO